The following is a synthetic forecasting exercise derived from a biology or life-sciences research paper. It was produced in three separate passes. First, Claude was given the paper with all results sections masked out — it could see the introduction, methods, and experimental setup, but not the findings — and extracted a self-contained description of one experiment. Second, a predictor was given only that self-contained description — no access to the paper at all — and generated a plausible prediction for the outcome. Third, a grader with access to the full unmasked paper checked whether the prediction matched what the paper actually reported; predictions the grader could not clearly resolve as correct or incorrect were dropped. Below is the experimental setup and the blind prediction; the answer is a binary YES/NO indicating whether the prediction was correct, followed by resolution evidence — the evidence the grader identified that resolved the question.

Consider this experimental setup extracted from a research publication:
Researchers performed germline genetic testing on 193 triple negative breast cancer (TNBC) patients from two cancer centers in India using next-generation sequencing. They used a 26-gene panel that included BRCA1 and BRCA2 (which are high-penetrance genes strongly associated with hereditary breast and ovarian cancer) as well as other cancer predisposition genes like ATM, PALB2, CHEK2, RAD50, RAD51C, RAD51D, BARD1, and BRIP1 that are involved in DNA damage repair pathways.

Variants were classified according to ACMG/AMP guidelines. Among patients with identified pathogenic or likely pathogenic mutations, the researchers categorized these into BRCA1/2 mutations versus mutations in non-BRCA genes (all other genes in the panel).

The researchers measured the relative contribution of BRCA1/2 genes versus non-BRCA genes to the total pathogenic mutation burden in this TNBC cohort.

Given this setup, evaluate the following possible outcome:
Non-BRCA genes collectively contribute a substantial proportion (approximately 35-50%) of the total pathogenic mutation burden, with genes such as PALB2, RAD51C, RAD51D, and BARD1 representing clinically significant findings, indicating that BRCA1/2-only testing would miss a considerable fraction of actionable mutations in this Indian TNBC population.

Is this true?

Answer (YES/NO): NO